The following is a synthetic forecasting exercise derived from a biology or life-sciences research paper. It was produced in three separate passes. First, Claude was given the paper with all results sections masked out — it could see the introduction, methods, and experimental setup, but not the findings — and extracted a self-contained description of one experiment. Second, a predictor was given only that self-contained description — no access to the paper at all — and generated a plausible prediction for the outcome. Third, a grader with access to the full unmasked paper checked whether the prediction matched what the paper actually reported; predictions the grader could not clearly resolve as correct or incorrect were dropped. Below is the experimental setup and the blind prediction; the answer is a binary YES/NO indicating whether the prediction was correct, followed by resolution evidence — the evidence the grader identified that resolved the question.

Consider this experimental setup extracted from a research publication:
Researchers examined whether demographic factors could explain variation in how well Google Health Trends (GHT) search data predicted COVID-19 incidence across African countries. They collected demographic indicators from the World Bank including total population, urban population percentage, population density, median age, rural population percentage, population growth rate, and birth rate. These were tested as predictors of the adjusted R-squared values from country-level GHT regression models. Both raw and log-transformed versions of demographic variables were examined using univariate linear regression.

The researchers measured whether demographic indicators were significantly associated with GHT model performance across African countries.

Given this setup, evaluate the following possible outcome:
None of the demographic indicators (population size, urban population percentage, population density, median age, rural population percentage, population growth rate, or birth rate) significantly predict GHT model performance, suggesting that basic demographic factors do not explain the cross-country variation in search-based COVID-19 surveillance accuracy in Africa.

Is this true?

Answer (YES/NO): YES